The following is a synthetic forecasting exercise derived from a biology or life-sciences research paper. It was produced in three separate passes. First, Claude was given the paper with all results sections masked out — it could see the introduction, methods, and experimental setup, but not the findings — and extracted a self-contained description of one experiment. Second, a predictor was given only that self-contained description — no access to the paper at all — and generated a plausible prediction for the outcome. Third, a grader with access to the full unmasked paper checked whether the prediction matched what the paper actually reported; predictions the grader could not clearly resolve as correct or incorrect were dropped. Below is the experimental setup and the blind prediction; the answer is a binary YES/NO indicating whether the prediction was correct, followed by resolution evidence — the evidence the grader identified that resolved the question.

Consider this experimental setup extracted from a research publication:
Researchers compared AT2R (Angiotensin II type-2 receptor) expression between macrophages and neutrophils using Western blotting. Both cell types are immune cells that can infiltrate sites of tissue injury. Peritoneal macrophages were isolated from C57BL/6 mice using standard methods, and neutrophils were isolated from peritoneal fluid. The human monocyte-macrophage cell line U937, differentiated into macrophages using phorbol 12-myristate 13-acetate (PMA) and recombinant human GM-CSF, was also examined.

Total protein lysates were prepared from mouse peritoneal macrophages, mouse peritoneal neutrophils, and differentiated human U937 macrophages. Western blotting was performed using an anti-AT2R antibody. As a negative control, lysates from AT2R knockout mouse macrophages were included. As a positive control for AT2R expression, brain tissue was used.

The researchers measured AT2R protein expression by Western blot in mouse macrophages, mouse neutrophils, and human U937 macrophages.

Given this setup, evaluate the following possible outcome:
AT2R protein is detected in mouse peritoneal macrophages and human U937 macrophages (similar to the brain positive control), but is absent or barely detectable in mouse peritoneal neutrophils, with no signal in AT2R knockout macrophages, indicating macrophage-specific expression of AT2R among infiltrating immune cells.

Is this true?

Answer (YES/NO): NO